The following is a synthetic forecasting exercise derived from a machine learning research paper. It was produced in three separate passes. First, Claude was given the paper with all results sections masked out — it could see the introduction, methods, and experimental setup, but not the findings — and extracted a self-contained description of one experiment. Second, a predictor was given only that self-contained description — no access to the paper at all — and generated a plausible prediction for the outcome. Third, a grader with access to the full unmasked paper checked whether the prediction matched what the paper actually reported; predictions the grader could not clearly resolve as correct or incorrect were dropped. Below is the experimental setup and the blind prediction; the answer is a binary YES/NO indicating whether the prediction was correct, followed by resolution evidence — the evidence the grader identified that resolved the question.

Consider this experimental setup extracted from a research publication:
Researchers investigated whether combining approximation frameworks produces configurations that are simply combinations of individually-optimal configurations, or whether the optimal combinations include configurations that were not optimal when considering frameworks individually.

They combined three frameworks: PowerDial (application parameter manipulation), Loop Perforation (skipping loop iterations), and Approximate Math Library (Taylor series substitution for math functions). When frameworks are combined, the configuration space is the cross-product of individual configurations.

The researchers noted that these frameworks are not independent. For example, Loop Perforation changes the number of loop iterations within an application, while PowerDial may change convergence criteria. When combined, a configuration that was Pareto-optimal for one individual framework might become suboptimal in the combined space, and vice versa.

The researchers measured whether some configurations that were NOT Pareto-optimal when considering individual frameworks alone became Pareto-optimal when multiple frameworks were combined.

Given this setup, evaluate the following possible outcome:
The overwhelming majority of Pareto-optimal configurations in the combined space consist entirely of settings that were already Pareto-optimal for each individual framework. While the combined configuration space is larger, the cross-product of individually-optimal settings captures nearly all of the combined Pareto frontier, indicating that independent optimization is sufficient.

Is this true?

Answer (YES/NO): NO